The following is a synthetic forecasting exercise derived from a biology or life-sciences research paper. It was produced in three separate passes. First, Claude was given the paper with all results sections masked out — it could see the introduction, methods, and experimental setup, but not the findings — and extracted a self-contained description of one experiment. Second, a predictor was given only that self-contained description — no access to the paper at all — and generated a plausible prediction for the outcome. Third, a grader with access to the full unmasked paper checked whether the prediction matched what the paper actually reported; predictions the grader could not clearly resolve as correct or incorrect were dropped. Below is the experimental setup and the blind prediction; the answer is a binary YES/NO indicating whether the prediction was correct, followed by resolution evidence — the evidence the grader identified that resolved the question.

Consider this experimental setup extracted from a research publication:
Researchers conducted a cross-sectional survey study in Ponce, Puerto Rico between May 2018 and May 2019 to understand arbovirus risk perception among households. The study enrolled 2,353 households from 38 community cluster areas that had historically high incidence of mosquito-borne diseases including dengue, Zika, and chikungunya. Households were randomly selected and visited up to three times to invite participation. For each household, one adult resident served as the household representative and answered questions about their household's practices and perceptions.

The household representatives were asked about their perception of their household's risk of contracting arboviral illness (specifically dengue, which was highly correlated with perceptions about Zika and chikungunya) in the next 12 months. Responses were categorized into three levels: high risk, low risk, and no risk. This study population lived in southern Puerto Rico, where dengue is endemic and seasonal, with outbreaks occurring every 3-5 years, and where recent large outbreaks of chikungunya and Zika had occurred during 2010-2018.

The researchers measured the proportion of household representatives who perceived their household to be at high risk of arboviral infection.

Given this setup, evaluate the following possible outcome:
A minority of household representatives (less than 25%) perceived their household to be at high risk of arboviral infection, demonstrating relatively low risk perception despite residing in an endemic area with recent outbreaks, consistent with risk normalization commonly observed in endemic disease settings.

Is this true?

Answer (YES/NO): NO